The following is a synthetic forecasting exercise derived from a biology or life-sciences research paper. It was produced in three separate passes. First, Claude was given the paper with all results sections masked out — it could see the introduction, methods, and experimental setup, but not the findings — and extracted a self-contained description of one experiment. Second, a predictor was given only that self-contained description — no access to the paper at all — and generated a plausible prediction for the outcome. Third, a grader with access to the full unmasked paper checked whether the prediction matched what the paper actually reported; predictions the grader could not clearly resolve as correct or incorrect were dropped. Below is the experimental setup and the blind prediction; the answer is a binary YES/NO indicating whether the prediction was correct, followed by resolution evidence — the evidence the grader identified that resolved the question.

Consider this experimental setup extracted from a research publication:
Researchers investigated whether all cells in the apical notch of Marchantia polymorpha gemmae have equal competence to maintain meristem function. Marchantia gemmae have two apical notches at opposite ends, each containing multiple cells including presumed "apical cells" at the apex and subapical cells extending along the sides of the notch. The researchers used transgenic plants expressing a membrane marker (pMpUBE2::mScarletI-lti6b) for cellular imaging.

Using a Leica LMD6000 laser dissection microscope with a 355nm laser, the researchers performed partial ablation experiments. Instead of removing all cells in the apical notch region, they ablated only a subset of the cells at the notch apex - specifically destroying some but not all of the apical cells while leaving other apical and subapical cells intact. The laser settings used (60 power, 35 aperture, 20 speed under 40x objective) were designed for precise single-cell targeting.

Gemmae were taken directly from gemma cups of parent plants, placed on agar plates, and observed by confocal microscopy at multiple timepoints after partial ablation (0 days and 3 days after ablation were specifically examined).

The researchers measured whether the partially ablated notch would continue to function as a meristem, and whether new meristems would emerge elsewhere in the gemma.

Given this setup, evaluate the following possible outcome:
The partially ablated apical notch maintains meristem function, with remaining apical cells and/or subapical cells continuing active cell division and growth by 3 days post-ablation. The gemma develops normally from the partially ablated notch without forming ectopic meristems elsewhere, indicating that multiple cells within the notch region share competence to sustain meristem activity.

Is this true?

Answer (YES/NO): YES